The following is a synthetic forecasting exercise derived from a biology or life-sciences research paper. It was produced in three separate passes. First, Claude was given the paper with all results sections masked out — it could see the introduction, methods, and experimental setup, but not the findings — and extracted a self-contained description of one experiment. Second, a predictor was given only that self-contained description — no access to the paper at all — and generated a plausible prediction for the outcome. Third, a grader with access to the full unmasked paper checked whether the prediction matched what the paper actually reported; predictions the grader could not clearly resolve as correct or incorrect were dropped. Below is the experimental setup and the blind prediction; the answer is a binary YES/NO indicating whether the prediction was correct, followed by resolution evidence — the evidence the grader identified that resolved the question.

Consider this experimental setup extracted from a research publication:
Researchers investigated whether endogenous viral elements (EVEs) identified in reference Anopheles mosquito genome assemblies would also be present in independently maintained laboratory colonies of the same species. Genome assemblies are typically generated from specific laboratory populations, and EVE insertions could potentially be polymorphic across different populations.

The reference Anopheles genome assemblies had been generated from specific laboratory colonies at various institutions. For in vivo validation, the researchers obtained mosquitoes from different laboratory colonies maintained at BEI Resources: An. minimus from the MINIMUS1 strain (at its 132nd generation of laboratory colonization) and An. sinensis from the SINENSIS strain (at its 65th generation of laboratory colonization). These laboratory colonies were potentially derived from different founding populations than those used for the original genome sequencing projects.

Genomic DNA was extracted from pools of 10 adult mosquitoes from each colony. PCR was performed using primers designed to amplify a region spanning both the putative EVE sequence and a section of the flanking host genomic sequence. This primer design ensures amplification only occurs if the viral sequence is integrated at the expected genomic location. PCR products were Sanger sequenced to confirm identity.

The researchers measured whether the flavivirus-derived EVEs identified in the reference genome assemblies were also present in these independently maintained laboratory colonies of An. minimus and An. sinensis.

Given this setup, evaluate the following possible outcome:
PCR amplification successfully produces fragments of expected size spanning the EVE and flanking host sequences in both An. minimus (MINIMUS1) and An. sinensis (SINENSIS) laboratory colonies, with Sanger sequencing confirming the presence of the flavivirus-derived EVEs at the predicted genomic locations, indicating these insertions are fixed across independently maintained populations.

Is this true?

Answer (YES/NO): NO